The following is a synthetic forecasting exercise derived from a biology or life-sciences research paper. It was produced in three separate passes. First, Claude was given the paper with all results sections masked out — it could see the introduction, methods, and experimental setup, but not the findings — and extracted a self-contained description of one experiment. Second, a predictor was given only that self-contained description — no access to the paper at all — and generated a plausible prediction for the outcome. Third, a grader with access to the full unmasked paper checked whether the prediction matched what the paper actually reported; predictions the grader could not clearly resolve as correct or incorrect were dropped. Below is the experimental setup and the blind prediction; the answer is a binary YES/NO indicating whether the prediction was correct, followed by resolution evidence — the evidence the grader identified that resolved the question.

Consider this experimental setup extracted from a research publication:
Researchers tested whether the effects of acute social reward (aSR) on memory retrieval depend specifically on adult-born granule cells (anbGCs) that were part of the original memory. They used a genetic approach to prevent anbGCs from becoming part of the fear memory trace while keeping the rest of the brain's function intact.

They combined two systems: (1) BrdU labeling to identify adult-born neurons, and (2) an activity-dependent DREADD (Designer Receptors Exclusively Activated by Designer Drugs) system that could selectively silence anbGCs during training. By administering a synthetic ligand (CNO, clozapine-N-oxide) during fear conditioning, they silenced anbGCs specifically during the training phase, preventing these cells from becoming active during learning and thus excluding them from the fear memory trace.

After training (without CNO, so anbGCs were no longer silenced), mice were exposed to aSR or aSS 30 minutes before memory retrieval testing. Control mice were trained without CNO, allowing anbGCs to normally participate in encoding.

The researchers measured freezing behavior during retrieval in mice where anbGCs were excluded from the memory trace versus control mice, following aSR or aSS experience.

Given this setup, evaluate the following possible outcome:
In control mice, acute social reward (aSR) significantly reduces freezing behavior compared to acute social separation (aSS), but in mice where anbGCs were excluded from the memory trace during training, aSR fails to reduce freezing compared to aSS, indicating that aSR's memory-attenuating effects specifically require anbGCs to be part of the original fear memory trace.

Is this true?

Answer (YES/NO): NO